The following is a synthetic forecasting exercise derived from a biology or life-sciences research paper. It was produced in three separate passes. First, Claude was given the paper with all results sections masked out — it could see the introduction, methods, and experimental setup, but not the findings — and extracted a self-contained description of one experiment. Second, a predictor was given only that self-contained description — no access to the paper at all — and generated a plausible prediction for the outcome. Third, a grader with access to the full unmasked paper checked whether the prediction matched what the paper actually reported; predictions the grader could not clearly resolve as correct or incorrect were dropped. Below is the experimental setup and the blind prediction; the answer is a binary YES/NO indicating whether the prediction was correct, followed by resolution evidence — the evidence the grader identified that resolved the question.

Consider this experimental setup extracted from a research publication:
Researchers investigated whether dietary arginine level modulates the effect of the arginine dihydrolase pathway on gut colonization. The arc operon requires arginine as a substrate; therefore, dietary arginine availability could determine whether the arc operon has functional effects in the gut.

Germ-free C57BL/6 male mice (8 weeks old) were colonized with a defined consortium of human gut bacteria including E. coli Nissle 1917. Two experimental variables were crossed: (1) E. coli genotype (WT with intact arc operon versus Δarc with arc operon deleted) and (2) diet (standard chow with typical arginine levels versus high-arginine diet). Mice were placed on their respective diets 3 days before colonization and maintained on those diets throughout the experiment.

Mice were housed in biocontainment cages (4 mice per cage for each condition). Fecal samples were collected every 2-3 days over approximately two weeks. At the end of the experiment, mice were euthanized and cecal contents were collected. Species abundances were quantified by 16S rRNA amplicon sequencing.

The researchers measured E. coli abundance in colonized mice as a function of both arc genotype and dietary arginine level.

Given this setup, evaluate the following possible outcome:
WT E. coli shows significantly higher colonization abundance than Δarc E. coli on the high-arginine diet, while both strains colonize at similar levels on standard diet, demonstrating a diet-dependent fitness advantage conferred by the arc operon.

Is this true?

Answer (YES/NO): NO